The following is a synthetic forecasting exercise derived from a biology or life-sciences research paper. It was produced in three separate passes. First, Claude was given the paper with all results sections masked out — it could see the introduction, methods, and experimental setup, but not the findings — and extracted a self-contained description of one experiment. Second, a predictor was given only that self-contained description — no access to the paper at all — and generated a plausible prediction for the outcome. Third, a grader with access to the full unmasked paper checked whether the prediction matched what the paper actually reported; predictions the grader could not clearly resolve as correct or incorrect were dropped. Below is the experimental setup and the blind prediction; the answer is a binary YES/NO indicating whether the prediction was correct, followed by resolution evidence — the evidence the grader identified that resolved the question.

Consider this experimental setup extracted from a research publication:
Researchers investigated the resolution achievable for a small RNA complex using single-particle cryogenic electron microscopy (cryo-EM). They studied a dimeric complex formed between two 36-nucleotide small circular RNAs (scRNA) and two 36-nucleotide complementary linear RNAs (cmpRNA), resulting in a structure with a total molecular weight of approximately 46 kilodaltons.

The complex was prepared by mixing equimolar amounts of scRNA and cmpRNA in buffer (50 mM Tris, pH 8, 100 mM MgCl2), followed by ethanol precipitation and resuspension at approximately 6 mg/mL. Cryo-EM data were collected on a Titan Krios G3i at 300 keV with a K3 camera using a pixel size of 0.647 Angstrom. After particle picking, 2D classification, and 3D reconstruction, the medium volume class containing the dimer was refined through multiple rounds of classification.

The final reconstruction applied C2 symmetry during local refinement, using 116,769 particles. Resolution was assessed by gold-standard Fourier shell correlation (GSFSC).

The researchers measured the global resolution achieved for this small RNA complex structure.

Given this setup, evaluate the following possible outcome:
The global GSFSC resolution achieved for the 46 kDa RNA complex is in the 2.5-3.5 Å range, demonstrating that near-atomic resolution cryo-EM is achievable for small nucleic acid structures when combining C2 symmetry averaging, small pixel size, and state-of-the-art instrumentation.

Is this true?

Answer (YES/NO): NO